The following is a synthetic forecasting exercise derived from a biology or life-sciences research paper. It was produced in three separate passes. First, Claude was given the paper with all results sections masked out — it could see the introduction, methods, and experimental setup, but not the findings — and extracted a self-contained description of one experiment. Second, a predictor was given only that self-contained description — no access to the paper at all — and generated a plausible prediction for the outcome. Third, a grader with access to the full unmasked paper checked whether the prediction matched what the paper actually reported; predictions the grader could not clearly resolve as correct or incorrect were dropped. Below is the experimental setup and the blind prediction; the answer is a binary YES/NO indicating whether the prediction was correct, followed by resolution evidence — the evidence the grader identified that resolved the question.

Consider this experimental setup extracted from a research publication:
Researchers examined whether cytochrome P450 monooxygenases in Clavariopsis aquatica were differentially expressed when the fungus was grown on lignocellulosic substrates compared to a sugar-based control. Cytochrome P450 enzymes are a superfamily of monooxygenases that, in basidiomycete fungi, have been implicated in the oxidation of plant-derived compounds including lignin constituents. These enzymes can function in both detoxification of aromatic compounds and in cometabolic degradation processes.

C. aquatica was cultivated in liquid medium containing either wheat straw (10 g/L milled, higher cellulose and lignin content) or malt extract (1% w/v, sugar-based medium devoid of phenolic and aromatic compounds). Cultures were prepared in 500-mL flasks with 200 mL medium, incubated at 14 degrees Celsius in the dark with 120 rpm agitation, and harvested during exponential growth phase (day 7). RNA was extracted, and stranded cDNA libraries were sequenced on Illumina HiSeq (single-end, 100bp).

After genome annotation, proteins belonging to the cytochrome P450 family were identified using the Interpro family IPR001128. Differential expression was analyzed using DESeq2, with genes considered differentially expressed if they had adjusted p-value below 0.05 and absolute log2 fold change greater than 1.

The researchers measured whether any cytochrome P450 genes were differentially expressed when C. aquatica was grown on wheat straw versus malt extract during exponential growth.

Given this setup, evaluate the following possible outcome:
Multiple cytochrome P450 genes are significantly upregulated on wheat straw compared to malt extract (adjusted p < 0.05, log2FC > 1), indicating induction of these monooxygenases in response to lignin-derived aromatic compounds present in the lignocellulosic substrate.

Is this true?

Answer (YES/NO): YES